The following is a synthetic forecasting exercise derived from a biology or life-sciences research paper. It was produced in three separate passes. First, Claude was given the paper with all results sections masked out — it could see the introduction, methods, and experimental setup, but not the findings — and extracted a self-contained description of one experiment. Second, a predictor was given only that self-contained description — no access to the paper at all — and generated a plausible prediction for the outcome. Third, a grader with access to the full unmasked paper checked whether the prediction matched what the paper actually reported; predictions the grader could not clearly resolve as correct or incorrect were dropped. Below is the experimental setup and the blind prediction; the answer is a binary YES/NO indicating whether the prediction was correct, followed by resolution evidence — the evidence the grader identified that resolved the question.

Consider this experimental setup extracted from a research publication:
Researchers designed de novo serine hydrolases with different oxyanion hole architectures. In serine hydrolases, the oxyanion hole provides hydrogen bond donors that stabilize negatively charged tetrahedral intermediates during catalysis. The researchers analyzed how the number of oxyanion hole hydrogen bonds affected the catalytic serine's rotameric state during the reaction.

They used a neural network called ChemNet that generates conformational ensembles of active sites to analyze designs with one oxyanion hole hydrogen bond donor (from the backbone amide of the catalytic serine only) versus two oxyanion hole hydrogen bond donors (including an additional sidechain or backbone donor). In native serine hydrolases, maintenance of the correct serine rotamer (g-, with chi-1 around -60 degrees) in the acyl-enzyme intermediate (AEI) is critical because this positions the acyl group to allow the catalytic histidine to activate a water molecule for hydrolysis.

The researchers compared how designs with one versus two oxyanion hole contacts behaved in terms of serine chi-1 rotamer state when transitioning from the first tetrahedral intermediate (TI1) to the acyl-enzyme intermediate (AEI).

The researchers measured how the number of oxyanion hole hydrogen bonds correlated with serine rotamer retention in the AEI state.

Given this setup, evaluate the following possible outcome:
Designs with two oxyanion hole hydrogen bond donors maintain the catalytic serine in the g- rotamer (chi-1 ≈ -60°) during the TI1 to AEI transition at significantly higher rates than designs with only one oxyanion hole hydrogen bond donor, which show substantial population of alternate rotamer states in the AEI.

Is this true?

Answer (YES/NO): YES